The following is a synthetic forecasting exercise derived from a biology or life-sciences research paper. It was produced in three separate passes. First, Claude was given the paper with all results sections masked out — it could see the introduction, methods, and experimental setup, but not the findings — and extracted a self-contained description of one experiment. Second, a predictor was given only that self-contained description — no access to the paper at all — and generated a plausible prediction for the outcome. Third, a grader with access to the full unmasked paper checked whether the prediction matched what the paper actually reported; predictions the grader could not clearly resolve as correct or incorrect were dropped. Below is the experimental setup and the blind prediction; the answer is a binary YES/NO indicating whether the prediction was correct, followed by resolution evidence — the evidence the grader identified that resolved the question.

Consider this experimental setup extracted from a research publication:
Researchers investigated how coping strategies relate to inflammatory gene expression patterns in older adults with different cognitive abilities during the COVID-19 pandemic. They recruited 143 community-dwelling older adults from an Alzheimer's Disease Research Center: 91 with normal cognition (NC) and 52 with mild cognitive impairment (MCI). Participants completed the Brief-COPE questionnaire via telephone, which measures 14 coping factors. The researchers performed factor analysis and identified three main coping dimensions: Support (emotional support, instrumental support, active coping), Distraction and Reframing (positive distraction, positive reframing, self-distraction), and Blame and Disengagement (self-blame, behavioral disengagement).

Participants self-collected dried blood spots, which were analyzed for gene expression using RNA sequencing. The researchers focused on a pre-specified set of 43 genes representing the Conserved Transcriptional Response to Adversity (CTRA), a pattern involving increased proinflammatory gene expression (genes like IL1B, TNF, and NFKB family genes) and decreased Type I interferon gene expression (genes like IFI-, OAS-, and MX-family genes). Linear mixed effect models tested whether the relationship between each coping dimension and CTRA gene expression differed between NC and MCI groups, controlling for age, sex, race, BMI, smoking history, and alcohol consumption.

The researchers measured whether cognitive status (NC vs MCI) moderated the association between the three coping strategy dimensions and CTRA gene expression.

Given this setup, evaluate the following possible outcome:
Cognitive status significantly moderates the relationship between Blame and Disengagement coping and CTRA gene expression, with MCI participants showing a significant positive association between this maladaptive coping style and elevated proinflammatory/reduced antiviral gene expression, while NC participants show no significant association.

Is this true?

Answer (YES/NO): NO